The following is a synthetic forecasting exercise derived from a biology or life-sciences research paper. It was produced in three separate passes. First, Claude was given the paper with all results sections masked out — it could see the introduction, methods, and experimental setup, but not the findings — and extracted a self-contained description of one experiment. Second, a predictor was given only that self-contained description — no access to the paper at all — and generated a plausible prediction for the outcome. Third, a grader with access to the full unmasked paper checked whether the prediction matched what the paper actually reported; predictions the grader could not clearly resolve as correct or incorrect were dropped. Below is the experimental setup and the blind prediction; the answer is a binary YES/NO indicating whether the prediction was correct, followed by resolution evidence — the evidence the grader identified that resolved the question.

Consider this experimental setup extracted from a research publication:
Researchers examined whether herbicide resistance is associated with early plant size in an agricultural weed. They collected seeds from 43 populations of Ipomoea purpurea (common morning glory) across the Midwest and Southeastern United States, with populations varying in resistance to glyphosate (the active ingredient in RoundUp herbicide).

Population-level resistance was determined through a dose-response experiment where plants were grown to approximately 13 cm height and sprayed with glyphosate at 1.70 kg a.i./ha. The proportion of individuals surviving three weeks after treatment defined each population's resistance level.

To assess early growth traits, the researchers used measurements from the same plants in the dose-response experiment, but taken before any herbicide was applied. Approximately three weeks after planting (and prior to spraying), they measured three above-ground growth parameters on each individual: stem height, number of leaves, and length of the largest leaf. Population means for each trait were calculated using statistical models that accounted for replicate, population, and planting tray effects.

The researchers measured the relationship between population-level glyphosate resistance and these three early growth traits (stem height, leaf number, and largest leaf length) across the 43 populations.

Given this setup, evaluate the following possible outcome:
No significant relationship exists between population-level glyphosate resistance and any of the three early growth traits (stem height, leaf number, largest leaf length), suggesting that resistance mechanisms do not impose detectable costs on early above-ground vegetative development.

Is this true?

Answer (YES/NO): NO